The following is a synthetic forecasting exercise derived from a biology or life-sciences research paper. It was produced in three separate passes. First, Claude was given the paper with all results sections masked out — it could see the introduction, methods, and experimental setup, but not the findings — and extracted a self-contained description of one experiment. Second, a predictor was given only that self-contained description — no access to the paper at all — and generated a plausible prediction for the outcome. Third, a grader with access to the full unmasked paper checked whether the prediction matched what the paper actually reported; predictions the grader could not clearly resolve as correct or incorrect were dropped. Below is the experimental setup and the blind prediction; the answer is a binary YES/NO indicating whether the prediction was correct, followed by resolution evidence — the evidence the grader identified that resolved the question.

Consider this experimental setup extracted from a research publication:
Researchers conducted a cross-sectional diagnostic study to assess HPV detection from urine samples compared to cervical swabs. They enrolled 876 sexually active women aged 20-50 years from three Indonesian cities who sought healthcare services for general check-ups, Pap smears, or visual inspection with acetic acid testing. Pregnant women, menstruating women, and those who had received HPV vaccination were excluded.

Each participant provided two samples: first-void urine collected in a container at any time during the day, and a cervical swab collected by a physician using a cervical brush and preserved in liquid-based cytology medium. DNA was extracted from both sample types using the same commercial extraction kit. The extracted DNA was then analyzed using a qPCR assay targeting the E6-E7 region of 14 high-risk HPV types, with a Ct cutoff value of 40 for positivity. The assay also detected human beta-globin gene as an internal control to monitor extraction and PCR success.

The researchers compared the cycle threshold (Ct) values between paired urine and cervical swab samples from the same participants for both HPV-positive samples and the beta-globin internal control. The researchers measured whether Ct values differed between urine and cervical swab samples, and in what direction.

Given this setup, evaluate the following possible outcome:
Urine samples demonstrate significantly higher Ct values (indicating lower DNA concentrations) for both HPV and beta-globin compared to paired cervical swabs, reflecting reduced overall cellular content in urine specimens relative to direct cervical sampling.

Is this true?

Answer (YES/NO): YES